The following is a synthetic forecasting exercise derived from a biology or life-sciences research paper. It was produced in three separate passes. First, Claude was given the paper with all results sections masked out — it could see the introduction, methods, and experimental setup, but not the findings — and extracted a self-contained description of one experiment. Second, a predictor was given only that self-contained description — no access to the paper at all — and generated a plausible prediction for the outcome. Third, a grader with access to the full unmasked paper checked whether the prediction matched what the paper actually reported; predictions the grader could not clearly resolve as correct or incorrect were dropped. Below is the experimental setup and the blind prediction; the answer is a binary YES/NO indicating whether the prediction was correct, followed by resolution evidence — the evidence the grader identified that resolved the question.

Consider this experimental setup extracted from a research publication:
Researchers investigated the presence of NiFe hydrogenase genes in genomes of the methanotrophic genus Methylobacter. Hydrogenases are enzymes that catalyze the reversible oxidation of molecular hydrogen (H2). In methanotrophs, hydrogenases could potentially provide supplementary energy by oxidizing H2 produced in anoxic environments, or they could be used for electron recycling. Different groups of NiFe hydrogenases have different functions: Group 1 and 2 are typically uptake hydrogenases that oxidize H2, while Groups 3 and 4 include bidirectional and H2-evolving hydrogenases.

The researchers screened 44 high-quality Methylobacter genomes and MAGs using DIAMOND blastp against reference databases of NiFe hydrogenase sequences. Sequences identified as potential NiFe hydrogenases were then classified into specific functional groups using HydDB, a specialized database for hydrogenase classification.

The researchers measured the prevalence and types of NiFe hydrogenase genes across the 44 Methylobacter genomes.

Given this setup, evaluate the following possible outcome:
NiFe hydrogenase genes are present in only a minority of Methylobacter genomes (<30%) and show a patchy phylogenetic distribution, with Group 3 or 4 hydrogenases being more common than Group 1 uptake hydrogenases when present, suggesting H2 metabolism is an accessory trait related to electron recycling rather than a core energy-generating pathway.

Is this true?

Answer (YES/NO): NO